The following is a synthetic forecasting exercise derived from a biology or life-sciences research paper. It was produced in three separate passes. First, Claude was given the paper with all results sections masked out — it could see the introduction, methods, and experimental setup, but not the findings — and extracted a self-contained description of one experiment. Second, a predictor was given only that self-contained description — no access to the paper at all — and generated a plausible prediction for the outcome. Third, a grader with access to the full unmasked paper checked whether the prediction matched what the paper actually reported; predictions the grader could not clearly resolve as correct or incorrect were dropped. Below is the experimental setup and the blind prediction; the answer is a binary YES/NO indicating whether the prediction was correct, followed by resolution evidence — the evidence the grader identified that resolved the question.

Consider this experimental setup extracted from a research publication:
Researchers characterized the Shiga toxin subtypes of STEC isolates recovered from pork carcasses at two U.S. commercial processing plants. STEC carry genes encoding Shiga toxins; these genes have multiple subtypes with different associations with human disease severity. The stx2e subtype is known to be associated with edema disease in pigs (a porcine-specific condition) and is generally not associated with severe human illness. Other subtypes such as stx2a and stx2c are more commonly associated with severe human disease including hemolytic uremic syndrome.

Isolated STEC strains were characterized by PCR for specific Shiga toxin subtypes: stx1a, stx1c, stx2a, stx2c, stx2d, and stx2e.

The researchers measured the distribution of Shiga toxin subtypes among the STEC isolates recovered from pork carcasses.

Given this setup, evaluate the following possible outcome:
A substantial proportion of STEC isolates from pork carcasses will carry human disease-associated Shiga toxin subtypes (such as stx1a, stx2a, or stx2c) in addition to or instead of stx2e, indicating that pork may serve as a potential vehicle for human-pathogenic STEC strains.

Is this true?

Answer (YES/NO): NO